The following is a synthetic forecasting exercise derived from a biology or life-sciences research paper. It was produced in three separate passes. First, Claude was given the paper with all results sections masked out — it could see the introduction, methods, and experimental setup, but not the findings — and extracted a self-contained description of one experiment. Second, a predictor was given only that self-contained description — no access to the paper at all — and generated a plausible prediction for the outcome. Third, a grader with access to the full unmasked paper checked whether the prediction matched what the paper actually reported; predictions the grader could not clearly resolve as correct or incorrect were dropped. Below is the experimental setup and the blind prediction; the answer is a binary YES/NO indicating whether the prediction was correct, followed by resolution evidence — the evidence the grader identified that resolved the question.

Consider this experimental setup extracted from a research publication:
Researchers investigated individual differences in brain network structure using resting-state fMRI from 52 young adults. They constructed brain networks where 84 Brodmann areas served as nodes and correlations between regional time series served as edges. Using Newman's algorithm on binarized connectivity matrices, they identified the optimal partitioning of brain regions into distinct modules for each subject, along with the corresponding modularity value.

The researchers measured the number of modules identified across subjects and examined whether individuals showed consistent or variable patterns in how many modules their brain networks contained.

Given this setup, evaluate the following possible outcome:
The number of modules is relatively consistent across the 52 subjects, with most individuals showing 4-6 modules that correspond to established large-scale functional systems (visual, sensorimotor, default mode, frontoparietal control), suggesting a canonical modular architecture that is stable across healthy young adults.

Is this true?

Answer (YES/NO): NO